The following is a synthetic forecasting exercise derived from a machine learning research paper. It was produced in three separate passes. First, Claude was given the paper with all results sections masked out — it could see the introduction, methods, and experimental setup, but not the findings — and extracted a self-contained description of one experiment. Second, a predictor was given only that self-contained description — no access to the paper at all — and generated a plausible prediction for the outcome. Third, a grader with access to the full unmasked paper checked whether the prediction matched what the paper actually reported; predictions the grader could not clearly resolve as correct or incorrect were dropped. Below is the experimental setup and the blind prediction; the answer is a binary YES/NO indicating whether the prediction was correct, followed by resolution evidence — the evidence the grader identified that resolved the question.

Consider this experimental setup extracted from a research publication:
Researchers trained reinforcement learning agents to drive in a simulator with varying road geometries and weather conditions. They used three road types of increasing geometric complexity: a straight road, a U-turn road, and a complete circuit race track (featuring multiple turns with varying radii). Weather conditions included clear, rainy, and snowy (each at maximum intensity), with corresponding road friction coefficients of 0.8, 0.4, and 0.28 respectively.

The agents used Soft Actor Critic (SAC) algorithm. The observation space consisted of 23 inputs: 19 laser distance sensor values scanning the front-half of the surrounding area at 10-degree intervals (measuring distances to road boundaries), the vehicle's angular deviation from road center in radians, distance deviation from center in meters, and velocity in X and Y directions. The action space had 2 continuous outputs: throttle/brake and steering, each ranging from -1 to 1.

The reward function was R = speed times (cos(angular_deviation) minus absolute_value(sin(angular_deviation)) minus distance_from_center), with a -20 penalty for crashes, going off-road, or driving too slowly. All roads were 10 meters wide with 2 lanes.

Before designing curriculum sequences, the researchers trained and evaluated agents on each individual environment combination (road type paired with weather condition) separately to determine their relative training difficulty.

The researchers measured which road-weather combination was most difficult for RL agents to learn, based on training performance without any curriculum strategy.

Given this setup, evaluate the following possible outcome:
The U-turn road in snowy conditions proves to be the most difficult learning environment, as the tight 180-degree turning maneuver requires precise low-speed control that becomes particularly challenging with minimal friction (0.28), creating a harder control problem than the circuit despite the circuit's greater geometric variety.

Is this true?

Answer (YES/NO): NO